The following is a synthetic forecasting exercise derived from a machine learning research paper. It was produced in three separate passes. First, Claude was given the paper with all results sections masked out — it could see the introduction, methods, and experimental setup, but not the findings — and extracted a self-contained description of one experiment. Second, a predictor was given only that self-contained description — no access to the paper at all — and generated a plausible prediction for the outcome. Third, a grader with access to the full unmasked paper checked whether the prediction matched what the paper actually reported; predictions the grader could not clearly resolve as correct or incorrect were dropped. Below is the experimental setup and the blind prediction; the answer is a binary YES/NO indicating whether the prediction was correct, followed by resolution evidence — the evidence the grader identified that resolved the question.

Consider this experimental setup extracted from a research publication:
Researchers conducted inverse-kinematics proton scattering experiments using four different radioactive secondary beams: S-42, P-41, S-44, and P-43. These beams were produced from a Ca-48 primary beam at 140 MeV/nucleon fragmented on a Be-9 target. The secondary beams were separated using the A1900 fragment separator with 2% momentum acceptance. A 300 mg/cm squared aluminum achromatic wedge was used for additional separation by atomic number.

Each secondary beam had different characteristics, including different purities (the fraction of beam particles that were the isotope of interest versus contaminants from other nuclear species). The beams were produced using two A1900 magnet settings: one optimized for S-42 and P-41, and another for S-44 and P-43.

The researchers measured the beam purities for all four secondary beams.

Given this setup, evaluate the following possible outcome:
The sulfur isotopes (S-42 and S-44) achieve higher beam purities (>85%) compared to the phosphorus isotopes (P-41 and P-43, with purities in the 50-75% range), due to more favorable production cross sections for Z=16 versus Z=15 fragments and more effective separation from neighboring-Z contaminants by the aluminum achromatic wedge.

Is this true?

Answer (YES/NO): NO